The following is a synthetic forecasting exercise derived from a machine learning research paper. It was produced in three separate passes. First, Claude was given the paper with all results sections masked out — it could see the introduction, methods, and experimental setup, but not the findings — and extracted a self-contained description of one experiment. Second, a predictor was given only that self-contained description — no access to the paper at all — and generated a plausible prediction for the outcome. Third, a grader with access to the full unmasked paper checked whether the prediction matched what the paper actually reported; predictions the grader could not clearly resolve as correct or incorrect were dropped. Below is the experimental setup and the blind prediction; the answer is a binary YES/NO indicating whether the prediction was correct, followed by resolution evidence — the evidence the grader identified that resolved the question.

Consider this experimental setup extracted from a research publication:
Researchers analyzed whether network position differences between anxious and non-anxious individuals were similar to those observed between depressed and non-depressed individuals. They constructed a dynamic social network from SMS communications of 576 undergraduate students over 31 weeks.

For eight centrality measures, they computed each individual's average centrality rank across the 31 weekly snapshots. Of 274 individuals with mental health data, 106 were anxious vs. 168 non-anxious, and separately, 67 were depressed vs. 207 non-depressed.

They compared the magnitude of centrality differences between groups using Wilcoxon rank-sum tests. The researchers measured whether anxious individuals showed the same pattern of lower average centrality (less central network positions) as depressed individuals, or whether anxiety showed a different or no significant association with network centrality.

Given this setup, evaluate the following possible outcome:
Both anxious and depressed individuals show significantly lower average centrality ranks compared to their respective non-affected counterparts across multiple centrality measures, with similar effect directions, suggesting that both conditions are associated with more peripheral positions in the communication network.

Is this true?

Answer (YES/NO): YES